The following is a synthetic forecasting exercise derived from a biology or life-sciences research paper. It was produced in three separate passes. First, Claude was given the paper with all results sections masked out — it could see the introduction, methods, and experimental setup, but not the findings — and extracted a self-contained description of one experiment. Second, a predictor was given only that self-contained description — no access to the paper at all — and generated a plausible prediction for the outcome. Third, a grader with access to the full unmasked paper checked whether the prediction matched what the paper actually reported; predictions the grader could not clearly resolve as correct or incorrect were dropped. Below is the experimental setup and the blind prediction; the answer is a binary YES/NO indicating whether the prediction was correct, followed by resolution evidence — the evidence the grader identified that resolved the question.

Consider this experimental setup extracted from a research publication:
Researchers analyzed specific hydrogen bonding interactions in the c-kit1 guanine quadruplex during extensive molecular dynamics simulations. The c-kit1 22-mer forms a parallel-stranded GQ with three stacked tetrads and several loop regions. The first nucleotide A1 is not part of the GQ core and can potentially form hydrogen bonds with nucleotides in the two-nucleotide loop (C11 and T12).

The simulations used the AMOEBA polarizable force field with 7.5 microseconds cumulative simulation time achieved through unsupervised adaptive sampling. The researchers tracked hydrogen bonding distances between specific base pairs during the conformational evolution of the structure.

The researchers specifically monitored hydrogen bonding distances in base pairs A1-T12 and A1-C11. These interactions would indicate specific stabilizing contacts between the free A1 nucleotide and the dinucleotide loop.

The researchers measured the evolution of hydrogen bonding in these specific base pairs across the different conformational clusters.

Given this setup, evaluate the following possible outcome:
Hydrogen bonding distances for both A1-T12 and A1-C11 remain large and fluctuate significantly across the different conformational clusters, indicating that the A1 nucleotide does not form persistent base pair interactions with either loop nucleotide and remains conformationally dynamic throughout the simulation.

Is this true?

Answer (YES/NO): NO